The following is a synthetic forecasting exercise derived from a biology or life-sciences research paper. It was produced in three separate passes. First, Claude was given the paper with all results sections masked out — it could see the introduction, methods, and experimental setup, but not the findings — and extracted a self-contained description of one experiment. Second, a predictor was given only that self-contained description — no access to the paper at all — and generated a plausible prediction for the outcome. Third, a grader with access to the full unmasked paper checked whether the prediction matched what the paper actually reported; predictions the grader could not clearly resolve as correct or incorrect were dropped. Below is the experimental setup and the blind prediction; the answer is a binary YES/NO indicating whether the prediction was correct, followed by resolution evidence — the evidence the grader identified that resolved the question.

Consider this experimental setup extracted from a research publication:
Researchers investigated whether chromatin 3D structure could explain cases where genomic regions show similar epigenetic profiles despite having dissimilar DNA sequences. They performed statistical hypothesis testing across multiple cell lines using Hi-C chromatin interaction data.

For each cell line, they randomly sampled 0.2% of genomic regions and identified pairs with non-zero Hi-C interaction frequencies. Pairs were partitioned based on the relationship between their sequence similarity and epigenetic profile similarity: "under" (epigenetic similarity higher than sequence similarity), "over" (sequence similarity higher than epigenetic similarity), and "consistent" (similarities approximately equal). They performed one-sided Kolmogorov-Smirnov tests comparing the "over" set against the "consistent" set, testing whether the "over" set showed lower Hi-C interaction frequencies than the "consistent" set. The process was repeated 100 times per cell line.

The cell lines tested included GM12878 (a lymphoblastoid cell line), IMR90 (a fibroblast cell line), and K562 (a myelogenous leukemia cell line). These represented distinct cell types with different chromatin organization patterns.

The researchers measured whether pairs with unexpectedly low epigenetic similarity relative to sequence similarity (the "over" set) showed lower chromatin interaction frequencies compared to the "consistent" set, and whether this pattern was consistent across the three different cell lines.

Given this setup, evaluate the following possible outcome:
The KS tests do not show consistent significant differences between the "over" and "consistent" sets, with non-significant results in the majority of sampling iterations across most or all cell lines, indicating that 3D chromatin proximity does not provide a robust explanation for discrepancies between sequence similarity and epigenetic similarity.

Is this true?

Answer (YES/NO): NO